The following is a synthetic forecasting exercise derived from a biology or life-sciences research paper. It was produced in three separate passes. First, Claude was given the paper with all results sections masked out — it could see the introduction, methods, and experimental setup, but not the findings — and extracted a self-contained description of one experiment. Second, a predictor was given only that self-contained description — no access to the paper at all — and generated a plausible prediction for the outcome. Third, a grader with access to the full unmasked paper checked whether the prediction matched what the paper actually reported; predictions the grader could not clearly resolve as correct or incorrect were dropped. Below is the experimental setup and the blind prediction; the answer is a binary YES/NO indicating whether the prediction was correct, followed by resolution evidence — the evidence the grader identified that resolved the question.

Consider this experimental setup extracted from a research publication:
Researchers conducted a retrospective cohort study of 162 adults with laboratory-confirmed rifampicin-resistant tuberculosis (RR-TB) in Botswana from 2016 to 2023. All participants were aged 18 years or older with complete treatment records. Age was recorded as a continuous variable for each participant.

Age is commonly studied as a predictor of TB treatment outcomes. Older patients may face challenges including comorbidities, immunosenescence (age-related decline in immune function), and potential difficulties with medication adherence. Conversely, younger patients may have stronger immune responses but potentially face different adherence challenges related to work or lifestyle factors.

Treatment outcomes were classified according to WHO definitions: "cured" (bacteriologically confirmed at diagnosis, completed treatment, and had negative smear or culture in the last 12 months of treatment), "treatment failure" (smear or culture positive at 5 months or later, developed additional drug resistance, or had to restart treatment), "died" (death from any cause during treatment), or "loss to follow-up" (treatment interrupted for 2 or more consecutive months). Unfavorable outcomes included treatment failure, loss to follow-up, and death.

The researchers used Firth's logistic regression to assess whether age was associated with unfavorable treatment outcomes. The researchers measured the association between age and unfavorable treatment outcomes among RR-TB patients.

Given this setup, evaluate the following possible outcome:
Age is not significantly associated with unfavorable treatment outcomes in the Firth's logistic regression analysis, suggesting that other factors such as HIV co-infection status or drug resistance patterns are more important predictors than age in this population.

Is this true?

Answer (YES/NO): NO